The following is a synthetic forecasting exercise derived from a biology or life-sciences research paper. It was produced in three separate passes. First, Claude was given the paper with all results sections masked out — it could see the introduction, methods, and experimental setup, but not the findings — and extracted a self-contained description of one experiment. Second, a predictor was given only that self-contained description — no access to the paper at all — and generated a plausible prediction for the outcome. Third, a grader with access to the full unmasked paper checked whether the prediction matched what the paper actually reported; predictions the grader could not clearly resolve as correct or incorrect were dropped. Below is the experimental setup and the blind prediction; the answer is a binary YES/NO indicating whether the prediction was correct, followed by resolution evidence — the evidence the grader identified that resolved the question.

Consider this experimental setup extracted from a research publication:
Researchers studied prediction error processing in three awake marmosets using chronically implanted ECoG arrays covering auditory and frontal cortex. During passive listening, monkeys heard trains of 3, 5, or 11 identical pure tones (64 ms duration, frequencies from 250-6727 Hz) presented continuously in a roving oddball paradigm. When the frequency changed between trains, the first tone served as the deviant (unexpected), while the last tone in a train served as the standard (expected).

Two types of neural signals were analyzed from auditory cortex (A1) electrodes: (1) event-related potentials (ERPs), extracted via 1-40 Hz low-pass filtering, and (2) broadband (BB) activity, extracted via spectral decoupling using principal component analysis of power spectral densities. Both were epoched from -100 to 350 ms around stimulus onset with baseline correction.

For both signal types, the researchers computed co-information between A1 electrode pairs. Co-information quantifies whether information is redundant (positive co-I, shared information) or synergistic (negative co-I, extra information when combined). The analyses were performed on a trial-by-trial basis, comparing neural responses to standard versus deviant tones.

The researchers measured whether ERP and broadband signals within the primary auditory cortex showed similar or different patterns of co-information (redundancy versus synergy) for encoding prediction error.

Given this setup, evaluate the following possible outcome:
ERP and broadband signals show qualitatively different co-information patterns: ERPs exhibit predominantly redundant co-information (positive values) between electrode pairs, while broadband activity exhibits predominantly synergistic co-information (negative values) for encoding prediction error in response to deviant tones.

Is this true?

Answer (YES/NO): NO